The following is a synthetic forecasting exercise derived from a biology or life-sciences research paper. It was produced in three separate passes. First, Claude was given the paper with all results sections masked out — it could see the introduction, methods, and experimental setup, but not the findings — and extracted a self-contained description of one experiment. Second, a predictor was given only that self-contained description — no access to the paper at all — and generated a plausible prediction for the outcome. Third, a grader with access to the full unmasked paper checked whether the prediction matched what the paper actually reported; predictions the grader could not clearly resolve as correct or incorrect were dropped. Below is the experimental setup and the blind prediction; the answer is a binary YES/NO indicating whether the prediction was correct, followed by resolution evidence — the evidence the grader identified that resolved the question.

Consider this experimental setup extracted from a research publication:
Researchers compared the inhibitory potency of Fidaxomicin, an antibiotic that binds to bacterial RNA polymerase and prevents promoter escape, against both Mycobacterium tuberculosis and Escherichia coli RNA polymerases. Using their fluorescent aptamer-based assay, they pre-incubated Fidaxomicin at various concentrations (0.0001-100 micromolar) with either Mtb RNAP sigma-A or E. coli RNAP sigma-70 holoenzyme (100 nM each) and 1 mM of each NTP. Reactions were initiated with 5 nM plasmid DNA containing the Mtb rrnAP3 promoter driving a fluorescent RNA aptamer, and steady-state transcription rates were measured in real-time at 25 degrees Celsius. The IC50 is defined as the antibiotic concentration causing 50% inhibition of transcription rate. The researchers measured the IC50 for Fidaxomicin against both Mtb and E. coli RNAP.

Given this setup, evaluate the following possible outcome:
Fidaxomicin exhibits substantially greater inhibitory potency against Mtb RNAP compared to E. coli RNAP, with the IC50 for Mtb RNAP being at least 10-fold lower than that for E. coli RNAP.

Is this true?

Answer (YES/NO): NO